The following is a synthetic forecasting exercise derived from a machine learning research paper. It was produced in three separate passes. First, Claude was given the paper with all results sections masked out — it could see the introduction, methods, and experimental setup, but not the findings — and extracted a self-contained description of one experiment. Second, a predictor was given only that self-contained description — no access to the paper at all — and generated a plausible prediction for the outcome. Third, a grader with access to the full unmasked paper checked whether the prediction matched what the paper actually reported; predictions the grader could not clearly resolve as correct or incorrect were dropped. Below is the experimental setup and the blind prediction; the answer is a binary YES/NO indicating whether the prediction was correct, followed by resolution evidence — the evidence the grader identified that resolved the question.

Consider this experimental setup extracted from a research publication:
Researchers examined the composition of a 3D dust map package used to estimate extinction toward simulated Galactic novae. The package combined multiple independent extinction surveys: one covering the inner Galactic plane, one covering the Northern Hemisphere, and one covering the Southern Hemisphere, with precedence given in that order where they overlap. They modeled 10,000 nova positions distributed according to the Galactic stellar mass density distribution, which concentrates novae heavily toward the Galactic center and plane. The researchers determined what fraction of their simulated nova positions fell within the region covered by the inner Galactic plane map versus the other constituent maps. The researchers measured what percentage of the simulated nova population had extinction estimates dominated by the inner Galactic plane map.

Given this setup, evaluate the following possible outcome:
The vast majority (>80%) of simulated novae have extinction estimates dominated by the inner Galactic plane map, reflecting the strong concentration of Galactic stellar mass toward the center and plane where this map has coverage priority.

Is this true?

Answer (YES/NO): YES